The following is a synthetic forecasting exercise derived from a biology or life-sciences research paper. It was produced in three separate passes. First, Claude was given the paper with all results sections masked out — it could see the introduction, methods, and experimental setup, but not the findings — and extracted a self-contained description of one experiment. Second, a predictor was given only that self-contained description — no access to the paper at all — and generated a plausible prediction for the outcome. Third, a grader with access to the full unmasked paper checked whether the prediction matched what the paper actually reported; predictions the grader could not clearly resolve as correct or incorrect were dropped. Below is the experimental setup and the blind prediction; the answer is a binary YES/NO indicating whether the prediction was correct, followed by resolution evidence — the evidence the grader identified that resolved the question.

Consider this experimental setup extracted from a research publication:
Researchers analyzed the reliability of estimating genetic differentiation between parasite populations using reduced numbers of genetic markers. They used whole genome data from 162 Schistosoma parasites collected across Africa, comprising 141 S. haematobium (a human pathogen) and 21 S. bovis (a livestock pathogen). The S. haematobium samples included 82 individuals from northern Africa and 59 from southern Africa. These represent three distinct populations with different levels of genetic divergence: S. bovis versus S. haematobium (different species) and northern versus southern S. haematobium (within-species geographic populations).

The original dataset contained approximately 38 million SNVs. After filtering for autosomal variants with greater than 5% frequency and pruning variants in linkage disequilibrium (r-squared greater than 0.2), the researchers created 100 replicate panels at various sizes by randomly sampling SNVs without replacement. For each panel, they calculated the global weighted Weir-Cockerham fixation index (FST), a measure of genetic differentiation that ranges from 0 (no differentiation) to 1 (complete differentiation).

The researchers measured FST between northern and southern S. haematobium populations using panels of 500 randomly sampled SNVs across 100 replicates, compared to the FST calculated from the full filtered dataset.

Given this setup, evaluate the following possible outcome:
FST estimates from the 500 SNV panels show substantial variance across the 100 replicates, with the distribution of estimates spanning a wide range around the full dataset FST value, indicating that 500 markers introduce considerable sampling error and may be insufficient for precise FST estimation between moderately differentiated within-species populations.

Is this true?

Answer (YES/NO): NO